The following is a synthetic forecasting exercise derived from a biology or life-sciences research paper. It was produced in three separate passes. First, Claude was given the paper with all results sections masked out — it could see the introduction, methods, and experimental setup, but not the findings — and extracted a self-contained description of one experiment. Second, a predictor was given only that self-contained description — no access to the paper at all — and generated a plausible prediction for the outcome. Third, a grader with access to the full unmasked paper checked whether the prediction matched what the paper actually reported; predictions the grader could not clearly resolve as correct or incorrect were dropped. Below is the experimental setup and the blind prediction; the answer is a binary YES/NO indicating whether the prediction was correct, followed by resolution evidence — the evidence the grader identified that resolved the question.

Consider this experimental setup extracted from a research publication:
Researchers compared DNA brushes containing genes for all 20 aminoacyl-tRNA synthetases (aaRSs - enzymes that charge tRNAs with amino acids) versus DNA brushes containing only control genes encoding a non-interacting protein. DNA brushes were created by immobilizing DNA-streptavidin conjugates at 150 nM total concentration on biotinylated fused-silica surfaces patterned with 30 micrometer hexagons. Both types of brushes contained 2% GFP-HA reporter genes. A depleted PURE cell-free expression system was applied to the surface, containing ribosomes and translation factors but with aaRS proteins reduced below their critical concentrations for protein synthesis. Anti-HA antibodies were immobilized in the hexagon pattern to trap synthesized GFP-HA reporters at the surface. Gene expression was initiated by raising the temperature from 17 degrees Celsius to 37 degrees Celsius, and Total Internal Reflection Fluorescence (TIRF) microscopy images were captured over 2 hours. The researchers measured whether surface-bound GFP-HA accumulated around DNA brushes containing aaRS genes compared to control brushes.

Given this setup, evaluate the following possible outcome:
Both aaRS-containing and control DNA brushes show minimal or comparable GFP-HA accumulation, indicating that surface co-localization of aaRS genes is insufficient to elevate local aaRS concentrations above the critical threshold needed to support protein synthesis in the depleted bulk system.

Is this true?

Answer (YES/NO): NO